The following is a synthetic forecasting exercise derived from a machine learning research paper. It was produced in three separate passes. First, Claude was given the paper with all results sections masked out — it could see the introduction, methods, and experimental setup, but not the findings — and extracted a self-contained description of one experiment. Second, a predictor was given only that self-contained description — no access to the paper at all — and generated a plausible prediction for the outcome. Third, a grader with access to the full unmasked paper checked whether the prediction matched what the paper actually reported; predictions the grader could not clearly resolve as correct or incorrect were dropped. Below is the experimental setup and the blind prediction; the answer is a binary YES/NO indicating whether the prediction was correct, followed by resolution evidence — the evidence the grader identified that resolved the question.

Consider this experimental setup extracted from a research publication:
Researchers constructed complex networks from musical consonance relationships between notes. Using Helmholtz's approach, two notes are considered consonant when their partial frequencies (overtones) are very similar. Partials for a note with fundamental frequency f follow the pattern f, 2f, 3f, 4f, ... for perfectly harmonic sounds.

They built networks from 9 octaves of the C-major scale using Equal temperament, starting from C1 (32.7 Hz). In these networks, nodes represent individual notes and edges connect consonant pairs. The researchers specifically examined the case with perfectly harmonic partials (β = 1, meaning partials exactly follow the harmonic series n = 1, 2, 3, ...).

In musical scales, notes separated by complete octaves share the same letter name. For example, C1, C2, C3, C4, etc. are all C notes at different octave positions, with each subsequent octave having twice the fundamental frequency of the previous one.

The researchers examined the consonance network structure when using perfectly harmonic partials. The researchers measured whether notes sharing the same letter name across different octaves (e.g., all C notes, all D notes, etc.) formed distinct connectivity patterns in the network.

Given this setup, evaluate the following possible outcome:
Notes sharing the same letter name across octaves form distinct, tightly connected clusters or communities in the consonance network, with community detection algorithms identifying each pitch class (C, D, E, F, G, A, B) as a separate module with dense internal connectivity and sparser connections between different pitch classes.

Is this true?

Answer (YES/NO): YES